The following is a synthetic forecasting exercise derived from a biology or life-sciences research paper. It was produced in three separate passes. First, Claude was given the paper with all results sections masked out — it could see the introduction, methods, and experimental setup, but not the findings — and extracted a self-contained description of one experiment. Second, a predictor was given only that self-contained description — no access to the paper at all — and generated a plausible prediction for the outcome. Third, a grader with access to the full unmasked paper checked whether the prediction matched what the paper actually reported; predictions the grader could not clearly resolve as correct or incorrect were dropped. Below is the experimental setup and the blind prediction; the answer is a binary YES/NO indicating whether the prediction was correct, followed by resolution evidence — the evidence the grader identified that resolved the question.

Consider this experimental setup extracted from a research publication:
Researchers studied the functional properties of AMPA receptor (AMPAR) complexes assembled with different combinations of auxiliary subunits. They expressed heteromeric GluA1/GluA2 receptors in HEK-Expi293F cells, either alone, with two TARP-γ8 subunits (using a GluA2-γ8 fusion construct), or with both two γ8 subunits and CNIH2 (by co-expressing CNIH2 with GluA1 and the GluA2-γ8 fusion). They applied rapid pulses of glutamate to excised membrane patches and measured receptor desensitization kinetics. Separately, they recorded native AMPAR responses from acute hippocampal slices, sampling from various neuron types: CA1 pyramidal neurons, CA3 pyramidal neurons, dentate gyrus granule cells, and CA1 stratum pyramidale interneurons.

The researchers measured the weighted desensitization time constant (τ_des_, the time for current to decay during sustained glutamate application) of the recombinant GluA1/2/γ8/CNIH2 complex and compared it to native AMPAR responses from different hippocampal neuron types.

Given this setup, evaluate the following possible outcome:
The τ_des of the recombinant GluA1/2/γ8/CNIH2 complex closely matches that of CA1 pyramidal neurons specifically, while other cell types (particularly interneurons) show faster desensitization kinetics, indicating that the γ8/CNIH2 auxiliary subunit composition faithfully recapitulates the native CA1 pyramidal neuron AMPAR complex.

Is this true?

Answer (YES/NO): NO